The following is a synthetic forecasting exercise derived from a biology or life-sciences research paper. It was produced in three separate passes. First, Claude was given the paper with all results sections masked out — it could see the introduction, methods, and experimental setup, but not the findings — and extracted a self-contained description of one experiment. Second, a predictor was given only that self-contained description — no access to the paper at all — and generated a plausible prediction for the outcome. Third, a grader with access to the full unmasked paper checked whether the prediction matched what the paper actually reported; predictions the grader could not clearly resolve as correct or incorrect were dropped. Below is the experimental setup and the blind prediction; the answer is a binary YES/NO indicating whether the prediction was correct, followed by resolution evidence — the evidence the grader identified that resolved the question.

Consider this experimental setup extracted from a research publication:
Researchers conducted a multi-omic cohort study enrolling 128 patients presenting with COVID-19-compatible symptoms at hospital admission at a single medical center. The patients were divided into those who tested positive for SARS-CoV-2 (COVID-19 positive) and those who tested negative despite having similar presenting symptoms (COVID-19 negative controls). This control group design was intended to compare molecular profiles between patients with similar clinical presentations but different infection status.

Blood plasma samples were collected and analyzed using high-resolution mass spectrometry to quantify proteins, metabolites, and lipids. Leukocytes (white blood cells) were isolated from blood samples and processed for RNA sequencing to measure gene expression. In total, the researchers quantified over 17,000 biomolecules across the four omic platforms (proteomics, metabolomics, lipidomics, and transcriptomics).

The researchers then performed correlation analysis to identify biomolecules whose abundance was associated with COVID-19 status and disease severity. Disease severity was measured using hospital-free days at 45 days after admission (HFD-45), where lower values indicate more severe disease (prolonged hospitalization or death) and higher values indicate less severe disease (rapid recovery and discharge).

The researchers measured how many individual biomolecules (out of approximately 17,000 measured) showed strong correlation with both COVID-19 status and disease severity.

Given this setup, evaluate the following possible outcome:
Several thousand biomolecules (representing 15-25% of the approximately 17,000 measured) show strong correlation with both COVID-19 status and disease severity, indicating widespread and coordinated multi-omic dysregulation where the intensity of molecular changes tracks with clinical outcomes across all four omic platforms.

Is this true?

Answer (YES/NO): NO